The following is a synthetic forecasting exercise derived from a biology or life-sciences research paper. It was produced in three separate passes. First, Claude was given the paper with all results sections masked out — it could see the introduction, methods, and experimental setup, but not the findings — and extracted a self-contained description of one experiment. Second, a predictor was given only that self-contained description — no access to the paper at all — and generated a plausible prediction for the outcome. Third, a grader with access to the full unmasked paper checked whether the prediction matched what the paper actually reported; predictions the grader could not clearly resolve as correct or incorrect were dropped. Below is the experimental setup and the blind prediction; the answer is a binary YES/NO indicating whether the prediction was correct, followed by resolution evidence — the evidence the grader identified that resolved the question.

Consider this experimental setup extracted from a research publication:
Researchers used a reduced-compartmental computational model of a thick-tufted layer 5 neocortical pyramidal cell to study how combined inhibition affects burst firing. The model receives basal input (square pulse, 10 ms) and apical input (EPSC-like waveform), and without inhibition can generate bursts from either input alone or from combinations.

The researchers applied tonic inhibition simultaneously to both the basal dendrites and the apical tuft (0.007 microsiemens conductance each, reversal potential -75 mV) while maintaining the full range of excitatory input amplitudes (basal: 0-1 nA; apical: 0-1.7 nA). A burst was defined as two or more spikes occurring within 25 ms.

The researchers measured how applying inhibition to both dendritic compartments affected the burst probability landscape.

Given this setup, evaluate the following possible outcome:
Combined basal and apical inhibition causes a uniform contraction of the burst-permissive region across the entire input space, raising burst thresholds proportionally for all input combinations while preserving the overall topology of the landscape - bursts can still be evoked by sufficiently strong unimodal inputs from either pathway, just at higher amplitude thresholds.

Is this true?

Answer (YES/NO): NO